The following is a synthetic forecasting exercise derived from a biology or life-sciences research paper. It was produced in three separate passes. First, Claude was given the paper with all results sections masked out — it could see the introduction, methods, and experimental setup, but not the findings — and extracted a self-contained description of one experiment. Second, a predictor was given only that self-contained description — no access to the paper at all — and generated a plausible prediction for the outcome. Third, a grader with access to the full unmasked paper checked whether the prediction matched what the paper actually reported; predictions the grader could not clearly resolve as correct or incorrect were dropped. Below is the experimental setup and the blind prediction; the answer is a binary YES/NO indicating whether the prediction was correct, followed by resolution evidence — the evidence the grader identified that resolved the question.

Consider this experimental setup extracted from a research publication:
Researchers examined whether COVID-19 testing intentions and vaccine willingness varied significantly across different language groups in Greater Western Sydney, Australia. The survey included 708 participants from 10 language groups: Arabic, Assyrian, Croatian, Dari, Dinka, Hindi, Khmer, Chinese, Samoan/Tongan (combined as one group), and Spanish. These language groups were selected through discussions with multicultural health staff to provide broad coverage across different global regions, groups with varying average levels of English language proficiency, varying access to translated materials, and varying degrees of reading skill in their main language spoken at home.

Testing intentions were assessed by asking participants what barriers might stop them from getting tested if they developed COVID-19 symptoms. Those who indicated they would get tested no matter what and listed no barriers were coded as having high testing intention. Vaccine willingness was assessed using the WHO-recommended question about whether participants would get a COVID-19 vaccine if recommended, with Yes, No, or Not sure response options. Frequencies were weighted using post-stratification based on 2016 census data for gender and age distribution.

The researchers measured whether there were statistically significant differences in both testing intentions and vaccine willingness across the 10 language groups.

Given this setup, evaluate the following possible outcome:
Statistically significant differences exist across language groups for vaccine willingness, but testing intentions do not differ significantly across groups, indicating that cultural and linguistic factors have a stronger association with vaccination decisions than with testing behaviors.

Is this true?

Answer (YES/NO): NO